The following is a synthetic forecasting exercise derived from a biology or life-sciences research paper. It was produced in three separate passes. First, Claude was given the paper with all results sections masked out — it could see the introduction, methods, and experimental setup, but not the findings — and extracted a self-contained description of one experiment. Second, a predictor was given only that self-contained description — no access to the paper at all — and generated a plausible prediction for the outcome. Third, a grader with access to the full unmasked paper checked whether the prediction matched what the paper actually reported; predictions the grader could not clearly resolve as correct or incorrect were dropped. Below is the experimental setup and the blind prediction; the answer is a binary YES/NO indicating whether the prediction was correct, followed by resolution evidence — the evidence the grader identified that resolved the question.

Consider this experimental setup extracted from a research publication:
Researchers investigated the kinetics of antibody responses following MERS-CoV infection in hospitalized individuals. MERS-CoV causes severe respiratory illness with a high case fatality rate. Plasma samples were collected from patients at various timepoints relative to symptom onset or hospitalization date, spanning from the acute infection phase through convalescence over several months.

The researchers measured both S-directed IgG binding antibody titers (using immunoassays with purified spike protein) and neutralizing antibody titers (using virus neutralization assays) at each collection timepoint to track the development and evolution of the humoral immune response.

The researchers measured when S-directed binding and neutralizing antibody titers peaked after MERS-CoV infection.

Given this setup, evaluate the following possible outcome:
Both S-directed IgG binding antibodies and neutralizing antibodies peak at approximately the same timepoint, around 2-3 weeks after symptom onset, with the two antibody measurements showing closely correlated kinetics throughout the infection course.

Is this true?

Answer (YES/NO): YES